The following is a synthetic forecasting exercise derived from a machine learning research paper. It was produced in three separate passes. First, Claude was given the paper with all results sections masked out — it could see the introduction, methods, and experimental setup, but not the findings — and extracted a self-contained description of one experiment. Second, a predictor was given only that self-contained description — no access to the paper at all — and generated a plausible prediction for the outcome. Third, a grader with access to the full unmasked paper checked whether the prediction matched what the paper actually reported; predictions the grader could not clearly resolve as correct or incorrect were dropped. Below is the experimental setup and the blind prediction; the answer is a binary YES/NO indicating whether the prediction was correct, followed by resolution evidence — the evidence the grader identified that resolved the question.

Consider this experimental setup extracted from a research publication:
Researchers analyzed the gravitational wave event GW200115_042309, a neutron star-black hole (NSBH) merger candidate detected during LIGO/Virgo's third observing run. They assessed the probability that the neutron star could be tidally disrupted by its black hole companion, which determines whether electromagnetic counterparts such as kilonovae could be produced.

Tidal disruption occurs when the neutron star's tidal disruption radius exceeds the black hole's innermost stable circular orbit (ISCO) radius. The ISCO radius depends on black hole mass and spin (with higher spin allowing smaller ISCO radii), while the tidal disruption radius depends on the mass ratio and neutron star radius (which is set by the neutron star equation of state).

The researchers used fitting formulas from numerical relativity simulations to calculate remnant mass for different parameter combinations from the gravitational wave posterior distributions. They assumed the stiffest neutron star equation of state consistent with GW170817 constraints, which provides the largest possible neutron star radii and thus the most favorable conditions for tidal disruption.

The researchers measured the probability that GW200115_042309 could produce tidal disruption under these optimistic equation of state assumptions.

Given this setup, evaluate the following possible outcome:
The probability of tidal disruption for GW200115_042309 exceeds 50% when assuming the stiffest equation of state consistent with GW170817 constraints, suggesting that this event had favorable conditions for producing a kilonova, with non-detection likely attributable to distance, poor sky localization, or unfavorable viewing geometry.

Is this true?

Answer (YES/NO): NO